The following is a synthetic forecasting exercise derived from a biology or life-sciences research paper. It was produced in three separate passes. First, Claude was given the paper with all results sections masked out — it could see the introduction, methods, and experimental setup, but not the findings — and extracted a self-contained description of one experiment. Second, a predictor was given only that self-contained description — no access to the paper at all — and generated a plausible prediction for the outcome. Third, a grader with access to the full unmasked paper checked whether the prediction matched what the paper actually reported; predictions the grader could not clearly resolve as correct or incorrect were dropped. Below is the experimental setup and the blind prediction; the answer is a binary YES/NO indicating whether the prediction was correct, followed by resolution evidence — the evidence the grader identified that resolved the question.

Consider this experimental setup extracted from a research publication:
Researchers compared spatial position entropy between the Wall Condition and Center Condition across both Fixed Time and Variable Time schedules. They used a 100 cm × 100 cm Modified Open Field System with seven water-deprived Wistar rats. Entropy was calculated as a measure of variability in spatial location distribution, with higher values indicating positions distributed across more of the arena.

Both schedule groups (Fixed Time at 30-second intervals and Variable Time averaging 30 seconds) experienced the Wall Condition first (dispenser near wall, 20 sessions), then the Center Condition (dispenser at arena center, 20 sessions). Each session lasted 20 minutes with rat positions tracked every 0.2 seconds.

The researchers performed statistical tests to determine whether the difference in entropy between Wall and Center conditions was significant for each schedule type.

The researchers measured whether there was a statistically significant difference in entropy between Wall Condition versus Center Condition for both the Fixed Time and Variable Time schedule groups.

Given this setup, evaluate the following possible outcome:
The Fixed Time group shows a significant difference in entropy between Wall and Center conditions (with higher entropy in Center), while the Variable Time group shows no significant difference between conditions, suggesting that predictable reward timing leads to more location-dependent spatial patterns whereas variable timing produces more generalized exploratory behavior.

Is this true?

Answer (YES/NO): NO